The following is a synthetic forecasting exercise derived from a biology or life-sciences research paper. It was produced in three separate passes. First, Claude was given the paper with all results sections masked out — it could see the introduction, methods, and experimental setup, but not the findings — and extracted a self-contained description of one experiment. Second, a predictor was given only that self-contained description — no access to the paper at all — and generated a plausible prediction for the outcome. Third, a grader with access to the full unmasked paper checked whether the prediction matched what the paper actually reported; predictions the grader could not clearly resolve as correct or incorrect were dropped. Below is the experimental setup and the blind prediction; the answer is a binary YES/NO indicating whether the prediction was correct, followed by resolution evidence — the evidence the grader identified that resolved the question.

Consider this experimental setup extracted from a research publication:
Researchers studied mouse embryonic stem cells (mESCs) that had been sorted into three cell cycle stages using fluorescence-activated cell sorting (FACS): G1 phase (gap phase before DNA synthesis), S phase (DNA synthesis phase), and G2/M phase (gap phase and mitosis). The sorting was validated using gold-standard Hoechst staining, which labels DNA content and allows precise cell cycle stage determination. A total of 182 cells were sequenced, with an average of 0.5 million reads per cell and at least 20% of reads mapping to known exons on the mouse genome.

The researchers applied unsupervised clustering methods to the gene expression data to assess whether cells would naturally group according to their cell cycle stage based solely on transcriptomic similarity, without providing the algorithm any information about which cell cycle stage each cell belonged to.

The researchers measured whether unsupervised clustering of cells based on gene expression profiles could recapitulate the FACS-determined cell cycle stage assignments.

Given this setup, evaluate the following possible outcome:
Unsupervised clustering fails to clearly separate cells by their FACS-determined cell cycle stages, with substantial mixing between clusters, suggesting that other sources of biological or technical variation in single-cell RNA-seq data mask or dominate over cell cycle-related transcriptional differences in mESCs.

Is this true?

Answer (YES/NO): NO